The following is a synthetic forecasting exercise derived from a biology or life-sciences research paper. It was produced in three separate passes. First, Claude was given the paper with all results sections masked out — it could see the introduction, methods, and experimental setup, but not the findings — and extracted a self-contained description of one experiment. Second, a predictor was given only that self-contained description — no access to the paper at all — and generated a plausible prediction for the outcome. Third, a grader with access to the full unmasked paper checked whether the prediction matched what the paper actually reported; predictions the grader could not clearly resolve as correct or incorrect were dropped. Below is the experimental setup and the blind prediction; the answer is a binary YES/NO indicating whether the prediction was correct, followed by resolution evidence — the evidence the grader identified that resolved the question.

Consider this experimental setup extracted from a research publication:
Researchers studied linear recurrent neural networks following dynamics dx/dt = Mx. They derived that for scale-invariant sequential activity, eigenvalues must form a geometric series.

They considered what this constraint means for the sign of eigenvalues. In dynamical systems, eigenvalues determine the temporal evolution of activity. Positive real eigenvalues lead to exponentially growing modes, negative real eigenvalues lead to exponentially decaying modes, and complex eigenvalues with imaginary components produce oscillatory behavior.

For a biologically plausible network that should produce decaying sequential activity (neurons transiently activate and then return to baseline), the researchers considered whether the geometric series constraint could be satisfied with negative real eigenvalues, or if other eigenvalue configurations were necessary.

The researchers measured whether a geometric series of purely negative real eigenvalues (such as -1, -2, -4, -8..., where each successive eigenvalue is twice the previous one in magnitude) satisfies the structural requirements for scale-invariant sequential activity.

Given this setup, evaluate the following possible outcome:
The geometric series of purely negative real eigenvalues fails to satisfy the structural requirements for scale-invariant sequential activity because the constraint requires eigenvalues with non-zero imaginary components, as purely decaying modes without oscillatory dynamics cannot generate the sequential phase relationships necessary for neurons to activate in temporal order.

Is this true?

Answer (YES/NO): NO